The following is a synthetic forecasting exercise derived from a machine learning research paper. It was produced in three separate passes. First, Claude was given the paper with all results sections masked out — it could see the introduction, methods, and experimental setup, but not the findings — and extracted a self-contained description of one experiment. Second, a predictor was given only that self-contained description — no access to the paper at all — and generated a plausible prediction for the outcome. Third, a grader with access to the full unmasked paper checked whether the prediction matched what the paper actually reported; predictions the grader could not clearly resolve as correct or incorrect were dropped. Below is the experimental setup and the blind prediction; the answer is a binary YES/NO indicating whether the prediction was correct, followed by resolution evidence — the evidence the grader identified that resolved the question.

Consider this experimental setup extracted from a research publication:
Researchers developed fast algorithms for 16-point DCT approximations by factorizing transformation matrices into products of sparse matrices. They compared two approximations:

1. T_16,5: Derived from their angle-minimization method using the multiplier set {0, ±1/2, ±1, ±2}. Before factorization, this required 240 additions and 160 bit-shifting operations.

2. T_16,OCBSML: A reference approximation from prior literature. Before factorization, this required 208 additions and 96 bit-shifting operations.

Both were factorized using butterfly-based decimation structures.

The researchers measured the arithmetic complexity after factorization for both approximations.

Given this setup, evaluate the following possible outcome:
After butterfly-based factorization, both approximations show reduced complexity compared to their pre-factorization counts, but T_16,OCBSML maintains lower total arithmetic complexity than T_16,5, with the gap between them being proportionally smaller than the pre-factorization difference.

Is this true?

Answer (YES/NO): NO